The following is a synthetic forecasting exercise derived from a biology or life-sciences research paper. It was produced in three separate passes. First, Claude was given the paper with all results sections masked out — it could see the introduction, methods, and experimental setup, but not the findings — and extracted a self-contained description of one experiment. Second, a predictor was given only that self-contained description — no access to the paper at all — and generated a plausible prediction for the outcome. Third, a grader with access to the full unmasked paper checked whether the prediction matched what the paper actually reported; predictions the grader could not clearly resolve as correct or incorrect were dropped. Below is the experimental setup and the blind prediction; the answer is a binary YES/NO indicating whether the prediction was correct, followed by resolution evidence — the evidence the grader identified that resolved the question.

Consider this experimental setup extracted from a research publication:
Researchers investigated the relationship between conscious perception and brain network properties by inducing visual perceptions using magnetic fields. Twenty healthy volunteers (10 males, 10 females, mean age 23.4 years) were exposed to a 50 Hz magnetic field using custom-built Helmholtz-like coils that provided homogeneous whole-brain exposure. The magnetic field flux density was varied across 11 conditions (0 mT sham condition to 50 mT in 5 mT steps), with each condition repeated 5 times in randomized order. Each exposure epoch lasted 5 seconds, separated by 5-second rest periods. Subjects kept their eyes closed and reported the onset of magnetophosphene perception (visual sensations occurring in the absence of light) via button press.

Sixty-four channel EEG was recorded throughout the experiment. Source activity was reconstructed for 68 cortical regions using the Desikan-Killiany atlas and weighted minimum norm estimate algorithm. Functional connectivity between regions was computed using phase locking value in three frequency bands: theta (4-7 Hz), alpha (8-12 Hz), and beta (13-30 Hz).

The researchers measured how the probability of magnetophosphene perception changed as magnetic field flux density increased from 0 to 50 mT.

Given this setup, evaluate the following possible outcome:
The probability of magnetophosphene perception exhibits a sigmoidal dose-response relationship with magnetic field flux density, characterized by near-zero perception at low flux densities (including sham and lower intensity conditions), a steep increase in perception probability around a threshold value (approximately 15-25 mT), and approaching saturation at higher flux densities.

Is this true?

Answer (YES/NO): YES